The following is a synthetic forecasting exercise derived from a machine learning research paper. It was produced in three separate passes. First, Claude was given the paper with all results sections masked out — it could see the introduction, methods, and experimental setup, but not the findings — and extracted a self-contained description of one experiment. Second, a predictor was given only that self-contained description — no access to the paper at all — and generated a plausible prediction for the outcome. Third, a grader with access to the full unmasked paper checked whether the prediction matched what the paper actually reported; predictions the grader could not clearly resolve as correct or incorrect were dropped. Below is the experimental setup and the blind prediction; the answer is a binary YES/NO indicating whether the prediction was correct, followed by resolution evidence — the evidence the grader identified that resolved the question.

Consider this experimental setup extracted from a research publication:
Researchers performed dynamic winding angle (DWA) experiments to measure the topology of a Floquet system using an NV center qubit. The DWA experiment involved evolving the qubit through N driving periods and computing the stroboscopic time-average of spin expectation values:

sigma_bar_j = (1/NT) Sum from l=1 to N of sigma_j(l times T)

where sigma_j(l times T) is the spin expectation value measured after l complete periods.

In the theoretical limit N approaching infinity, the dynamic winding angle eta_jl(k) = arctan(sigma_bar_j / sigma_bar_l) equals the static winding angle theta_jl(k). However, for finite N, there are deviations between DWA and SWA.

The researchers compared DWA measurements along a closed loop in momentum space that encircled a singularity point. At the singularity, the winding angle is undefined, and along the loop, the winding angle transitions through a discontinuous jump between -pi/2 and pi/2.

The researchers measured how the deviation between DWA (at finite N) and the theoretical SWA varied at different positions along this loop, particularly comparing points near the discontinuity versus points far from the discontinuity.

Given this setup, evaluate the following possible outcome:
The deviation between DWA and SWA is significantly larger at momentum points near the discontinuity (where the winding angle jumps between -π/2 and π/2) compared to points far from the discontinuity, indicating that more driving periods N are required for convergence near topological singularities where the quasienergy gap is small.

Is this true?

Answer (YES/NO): YES